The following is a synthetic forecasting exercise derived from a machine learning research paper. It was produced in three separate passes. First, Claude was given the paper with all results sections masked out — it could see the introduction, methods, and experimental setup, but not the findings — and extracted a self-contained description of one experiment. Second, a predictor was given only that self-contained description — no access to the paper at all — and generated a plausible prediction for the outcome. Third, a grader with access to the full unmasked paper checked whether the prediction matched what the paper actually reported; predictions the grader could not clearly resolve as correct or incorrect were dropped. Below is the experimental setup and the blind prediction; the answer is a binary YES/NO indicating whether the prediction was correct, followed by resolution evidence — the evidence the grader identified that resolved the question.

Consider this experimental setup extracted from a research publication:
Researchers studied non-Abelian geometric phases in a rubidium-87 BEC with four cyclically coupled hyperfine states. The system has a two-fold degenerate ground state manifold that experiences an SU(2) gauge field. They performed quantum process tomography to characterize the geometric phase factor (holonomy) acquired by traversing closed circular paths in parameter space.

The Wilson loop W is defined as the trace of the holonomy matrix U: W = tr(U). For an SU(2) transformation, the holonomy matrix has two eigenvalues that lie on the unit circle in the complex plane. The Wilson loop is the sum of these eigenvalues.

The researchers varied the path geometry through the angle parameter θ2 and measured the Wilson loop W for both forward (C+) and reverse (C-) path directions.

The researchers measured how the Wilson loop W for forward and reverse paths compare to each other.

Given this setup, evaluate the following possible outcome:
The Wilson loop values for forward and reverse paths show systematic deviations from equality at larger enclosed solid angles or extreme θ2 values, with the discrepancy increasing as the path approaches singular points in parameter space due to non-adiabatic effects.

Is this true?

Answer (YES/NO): NO